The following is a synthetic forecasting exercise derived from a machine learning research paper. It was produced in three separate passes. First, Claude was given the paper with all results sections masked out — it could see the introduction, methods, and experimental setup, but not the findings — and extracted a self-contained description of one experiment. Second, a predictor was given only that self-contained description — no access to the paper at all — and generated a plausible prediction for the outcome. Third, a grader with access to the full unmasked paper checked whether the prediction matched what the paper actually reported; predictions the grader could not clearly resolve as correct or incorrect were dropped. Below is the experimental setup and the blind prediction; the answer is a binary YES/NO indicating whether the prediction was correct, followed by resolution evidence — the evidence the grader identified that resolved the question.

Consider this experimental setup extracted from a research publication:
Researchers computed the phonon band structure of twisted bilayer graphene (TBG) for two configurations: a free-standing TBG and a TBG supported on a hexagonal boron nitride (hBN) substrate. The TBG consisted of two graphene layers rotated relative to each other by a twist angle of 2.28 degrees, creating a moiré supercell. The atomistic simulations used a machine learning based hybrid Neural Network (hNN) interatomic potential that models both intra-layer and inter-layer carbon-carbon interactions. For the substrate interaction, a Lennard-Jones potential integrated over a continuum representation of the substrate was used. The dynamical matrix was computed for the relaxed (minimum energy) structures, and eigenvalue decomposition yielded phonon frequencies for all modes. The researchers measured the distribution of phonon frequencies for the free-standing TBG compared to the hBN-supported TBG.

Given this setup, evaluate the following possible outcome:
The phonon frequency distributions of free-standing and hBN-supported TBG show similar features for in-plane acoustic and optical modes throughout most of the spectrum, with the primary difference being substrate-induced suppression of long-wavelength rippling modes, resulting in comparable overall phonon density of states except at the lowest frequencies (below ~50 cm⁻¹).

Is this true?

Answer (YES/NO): NO